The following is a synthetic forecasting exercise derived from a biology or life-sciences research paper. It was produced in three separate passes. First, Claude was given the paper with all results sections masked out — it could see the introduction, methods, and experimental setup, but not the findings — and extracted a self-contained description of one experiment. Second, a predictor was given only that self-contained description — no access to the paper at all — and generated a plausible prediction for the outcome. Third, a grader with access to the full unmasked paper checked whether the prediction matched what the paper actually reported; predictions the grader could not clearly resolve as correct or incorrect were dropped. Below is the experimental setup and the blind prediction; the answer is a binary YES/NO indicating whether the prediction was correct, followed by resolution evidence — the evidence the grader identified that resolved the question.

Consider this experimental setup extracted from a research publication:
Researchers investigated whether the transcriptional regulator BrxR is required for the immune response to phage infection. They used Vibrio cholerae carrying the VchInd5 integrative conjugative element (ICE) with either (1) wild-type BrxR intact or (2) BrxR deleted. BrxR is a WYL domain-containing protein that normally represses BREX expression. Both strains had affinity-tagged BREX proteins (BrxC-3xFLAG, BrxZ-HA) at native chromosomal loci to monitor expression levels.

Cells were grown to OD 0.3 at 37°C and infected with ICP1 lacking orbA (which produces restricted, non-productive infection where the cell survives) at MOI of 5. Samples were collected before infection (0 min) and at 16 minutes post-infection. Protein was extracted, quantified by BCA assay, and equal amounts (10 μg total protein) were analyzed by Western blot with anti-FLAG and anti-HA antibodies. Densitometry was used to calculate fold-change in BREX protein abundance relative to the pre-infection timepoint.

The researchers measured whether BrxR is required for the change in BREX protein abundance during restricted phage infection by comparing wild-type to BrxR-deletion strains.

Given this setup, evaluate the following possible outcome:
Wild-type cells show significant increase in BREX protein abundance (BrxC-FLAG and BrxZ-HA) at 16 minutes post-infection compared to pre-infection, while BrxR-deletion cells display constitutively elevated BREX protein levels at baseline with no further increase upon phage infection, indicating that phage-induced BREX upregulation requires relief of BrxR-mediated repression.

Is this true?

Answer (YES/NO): NO